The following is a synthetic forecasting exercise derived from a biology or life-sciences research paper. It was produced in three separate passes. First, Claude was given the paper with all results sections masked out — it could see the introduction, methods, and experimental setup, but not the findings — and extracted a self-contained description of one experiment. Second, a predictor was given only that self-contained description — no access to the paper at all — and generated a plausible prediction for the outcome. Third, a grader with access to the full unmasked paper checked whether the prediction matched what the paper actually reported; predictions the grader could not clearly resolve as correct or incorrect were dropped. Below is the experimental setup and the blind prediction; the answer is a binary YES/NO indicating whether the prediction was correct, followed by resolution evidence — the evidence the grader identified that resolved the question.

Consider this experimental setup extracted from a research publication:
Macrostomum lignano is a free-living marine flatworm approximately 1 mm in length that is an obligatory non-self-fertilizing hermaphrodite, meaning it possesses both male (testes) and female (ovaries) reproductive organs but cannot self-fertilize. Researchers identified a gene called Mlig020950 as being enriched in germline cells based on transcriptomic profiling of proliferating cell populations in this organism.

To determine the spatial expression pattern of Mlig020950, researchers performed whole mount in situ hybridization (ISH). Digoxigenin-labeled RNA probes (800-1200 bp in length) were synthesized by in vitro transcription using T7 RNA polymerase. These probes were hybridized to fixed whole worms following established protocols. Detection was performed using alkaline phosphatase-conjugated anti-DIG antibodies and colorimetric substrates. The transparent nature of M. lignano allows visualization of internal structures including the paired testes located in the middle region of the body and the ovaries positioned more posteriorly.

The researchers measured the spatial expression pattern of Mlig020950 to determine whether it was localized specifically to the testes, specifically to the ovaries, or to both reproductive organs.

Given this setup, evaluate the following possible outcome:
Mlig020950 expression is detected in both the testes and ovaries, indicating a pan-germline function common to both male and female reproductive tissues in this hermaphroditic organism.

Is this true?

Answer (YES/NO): NO